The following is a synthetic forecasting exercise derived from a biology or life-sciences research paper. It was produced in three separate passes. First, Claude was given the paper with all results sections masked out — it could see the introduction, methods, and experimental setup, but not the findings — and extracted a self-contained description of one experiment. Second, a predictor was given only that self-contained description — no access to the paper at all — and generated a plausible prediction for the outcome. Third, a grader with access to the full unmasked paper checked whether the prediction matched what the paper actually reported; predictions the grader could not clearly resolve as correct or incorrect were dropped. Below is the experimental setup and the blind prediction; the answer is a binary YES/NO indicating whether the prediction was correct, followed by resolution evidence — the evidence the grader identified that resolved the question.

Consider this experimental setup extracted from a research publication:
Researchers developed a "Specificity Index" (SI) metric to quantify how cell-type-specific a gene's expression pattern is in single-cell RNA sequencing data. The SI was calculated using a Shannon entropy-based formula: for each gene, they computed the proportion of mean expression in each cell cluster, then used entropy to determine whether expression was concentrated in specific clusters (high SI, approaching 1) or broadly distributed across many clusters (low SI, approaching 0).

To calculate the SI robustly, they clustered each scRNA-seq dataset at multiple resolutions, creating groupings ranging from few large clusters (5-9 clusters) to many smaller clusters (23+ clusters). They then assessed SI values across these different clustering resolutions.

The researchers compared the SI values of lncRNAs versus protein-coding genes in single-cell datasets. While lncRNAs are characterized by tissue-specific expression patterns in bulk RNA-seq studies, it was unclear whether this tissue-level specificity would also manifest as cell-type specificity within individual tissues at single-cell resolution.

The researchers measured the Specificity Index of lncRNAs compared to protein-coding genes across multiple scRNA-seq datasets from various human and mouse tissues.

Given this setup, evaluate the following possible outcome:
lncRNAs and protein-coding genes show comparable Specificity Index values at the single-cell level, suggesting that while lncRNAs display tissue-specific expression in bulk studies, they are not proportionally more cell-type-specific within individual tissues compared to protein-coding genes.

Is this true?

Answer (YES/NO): NO